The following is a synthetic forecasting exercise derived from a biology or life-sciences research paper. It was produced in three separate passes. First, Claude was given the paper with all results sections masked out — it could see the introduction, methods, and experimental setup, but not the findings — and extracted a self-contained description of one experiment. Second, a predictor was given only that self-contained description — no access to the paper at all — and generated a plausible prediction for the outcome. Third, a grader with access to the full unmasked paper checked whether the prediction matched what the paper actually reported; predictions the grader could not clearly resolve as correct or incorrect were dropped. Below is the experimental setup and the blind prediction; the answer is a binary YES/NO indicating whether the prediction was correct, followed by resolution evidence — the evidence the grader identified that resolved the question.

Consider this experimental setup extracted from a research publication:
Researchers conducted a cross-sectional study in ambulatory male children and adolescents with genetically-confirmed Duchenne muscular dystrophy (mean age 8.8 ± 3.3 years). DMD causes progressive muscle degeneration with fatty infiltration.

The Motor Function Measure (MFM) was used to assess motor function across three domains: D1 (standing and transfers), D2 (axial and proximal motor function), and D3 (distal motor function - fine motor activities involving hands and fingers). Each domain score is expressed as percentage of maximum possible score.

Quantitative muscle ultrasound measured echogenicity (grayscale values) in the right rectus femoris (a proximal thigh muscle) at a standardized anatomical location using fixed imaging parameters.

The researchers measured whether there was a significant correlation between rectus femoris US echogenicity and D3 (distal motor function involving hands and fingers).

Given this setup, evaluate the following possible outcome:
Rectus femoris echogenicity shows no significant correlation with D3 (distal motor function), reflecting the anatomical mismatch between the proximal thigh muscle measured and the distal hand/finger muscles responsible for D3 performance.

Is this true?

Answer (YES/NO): YES